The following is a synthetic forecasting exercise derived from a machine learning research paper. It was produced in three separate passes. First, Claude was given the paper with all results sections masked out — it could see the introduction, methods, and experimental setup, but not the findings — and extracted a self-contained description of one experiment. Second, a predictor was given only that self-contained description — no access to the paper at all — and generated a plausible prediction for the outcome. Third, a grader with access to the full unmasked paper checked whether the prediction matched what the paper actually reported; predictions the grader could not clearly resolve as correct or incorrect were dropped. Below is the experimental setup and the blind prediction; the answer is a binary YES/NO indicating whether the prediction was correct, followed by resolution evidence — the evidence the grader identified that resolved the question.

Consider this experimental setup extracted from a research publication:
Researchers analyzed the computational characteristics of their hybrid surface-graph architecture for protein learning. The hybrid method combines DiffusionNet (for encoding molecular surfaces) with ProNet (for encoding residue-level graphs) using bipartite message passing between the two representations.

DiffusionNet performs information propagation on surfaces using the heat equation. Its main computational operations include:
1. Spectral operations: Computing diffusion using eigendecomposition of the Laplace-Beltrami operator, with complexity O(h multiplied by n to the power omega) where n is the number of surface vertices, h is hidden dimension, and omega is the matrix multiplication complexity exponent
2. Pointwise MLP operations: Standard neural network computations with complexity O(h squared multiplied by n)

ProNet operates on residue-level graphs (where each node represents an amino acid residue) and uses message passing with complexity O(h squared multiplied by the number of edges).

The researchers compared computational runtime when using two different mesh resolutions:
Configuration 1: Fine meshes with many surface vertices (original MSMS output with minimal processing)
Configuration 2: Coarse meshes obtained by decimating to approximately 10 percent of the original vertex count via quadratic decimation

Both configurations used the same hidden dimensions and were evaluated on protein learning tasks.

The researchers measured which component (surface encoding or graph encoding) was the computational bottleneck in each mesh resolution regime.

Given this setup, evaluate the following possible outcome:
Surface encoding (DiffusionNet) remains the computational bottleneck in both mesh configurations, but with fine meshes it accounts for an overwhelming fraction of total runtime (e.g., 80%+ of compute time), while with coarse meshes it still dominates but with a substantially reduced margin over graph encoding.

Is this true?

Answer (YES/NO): NO